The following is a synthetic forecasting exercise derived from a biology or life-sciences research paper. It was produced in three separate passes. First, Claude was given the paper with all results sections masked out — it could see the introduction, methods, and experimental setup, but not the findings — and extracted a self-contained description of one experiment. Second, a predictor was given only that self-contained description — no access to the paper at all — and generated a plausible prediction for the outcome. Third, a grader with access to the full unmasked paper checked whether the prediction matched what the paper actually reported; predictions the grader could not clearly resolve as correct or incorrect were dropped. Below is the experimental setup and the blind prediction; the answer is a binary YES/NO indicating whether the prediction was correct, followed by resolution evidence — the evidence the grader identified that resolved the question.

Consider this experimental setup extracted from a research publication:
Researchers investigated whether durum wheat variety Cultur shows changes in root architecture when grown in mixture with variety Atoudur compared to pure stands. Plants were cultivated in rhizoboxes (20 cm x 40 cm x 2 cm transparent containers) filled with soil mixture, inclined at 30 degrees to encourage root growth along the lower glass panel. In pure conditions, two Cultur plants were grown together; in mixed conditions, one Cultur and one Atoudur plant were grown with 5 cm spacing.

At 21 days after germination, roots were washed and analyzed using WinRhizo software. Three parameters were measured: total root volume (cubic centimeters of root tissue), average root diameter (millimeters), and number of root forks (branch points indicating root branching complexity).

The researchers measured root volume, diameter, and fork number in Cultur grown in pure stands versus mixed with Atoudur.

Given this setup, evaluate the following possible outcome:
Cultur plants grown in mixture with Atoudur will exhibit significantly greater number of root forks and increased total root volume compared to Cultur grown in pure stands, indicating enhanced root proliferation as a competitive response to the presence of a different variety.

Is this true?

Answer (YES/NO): NO